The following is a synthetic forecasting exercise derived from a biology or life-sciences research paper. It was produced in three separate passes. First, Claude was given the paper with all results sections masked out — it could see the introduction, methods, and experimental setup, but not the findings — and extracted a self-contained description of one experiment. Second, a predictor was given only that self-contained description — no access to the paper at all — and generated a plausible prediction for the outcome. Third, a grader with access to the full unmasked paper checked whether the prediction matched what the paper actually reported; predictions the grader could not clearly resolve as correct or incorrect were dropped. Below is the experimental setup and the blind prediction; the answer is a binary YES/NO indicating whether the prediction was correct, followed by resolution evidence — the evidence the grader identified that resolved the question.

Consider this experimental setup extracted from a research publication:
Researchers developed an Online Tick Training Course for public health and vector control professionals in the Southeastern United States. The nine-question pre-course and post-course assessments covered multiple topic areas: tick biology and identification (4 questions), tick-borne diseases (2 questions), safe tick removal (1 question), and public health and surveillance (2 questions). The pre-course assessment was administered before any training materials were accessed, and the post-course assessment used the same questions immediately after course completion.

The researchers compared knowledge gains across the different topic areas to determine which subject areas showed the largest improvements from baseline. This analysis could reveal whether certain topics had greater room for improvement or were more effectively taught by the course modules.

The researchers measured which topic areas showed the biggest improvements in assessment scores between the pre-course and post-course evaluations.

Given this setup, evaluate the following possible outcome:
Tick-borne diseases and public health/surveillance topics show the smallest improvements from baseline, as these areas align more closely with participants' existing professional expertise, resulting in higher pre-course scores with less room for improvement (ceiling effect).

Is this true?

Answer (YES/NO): NO